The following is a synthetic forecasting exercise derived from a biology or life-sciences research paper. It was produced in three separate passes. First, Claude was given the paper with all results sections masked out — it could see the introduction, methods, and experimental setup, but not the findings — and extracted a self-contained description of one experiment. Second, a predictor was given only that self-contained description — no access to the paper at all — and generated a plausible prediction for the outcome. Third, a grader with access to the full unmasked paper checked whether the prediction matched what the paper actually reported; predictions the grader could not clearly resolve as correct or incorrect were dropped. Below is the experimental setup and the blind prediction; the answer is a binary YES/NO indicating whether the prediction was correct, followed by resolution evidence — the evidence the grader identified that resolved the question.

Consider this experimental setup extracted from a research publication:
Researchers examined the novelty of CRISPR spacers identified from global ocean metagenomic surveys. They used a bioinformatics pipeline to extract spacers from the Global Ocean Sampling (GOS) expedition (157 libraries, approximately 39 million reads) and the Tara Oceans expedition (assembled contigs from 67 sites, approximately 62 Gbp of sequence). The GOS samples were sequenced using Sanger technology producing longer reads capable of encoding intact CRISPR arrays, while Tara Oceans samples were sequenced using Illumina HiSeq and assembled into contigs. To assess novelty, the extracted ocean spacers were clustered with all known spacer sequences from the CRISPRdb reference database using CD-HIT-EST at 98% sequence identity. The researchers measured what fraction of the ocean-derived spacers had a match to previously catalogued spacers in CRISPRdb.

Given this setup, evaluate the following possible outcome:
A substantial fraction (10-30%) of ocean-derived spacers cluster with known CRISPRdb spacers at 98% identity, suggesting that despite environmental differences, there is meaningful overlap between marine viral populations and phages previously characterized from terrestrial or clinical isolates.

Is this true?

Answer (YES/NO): NO